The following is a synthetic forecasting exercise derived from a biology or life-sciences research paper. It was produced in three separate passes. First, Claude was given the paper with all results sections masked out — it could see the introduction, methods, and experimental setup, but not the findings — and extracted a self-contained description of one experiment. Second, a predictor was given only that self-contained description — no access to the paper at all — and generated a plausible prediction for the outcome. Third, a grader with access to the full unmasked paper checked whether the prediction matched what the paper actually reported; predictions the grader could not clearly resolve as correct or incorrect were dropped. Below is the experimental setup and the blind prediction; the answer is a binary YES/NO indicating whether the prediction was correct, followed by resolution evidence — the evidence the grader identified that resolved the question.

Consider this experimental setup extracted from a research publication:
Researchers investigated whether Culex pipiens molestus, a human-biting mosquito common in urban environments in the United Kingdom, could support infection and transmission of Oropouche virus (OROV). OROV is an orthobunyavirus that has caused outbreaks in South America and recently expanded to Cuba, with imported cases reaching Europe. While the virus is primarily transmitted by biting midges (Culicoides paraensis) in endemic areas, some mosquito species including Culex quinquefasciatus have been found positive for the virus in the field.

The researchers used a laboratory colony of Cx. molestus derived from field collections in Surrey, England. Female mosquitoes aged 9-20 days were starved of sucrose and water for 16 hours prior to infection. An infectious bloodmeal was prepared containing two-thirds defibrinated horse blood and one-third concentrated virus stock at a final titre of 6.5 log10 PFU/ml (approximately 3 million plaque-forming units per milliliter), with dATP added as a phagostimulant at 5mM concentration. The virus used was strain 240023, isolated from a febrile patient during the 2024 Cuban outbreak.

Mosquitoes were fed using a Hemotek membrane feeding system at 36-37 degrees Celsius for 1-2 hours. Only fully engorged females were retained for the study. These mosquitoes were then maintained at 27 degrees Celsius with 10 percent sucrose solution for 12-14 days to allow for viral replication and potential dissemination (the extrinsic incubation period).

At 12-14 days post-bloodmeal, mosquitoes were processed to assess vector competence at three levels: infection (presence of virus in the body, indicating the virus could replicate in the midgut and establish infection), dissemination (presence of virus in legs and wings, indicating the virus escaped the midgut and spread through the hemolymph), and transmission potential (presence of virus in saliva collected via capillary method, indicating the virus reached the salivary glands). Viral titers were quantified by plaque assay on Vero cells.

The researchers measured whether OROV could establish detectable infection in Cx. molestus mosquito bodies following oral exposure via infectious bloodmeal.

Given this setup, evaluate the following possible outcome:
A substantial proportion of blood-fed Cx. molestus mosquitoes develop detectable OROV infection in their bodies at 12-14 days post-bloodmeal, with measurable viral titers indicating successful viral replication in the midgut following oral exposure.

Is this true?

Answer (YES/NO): NO